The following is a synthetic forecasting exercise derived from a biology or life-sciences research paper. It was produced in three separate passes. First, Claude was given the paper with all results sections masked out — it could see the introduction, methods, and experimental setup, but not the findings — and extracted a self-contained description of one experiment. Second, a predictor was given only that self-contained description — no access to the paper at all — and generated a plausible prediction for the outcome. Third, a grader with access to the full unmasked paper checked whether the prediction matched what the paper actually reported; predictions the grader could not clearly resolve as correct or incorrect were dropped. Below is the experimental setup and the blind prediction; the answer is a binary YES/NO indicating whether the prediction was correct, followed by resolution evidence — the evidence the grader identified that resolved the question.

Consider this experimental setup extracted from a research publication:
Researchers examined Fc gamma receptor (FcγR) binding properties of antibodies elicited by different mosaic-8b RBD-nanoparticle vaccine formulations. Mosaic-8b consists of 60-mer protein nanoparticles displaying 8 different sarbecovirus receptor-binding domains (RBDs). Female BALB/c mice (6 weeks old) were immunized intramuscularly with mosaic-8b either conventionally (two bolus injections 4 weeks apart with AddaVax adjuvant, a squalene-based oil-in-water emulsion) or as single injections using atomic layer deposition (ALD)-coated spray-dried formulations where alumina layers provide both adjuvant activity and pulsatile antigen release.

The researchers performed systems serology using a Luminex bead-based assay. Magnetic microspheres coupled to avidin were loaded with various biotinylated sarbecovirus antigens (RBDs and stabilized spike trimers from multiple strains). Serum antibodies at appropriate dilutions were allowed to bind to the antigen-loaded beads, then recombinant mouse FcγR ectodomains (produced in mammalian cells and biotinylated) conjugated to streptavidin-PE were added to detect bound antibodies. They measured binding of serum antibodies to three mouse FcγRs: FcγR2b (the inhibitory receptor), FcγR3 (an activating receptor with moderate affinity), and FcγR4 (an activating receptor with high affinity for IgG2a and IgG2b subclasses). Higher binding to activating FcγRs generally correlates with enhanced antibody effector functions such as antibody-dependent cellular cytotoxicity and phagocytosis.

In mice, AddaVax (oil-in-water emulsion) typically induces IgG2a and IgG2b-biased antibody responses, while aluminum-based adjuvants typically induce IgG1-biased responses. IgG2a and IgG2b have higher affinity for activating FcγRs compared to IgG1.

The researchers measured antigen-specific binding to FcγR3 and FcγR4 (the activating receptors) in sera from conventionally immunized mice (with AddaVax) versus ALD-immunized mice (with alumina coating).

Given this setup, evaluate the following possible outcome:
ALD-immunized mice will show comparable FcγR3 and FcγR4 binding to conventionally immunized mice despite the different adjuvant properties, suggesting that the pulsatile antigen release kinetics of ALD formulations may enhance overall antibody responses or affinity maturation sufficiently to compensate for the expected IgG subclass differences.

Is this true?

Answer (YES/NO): NO